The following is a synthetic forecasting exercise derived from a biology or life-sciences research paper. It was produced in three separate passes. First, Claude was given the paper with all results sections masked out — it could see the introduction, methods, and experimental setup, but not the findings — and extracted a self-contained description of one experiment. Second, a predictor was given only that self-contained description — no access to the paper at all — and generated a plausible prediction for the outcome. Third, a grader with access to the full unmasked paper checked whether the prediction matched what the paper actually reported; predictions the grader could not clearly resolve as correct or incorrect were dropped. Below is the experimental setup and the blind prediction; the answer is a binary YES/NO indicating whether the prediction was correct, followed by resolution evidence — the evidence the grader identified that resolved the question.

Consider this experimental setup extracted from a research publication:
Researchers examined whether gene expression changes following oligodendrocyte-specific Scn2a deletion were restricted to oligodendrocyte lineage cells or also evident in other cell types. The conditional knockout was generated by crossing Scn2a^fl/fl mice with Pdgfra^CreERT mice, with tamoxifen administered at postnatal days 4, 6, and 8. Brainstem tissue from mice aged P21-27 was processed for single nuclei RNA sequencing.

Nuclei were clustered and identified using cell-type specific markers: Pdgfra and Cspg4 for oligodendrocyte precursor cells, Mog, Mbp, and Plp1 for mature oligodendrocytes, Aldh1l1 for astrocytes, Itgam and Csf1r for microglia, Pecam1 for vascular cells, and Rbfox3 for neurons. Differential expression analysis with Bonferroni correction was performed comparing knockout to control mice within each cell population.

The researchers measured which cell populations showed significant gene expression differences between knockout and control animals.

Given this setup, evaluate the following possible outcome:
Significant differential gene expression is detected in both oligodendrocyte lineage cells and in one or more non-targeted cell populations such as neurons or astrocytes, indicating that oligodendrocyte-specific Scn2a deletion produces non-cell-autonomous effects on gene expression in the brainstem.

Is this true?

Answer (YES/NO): NO